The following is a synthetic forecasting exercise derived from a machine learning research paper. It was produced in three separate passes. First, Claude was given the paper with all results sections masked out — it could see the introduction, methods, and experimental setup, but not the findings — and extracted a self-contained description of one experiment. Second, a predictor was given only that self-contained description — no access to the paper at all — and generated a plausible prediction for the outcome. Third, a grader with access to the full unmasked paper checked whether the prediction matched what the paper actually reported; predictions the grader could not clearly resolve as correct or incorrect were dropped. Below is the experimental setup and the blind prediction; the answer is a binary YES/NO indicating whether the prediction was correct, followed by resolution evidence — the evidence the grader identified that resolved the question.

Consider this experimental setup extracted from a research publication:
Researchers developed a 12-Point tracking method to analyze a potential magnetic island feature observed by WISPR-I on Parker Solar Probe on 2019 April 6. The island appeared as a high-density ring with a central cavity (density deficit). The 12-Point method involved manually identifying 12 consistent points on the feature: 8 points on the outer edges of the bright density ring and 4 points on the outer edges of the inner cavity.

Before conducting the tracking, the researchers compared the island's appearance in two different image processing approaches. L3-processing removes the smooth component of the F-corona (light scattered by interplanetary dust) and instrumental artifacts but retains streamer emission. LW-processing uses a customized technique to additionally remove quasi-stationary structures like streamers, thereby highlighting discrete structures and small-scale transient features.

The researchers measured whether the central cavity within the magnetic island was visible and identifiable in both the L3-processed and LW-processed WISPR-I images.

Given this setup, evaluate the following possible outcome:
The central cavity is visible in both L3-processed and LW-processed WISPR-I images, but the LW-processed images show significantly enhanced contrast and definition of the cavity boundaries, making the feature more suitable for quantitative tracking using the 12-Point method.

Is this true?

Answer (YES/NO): NO